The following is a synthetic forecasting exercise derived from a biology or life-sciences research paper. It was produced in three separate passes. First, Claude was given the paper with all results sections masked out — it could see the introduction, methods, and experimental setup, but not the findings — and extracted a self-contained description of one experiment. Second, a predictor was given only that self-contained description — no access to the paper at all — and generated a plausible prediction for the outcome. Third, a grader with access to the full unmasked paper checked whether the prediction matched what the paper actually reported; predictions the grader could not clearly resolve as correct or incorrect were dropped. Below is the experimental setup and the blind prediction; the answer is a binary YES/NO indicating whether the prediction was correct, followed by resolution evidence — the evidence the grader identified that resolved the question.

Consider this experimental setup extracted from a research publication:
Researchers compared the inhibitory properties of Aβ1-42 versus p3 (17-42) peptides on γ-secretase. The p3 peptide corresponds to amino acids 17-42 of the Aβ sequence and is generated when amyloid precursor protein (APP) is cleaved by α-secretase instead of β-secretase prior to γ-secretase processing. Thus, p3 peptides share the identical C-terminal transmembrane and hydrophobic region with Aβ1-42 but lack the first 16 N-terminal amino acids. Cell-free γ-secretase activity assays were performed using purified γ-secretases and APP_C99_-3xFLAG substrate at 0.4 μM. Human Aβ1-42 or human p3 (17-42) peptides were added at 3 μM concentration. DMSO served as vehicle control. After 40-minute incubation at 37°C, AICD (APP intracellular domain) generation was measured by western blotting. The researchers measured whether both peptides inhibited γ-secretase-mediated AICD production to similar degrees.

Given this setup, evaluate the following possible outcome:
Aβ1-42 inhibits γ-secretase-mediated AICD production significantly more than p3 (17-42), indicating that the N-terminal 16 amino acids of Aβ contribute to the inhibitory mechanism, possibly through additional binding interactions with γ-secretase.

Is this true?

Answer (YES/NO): YES